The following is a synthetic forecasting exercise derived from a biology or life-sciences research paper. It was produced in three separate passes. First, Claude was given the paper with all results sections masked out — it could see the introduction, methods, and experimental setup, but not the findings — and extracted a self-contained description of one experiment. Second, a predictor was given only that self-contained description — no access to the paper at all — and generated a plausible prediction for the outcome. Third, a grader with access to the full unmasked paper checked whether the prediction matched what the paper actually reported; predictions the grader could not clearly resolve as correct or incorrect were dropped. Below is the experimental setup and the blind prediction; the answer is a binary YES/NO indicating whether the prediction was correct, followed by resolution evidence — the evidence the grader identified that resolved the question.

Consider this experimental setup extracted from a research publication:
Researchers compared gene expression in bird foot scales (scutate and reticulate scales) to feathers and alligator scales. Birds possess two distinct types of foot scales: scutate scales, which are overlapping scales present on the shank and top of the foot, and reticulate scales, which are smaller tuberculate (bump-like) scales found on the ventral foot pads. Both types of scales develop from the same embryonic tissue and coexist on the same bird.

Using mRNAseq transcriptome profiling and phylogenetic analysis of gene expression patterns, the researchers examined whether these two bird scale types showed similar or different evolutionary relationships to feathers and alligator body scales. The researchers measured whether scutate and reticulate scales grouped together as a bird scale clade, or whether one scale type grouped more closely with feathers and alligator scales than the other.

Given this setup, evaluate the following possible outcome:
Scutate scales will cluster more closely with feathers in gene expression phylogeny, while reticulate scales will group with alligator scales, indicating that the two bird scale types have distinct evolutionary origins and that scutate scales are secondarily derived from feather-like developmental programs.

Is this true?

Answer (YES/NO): NO